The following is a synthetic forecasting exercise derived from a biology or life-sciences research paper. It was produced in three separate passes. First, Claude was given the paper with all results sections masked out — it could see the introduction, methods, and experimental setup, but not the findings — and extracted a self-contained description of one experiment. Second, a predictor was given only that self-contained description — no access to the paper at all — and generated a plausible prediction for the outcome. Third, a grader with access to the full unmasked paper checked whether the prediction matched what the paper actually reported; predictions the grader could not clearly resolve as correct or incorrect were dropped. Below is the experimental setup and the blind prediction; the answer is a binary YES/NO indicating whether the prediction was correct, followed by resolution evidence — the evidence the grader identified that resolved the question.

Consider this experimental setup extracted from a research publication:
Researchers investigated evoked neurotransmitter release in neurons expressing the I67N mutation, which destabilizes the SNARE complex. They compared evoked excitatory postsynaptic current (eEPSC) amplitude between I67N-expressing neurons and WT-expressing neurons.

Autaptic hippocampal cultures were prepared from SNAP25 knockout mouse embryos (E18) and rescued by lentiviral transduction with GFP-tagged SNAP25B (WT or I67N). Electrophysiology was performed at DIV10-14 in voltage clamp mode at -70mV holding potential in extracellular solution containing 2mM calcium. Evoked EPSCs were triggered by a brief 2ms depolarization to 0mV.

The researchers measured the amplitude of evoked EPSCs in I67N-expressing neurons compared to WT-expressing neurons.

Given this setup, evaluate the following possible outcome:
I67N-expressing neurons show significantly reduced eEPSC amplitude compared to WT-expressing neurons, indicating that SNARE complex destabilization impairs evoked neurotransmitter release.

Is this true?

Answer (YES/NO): YES